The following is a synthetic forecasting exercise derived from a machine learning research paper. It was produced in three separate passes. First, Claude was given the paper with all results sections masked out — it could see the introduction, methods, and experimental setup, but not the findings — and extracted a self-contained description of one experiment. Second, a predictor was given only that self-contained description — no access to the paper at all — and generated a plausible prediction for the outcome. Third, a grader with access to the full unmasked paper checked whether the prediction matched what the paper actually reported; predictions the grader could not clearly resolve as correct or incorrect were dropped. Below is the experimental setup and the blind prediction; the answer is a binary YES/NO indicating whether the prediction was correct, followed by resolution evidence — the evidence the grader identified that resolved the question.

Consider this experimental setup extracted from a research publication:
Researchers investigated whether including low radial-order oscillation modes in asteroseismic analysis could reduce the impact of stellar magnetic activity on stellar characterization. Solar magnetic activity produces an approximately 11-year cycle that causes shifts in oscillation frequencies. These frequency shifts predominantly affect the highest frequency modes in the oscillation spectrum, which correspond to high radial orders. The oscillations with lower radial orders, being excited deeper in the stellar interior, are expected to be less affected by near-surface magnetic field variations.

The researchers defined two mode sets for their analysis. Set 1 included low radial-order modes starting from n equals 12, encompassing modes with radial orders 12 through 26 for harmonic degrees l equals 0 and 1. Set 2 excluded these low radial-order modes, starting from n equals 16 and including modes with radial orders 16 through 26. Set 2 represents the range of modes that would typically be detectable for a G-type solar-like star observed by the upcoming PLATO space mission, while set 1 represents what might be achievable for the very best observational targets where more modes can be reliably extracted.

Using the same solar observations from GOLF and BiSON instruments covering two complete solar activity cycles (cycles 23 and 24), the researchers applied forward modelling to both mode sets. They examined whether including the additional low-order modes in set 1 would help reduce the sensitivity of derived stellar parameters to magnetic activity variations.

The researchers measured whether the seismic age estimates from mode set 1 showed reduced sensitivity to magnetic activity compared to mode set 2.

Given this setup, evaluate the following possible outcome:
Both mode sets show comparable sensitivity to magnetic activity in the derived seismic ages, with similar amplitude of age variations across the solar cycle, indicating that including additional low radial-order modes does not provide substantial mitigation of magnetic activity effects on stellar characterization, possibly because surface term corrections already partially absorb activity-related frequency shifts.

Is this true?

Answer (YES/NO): YES